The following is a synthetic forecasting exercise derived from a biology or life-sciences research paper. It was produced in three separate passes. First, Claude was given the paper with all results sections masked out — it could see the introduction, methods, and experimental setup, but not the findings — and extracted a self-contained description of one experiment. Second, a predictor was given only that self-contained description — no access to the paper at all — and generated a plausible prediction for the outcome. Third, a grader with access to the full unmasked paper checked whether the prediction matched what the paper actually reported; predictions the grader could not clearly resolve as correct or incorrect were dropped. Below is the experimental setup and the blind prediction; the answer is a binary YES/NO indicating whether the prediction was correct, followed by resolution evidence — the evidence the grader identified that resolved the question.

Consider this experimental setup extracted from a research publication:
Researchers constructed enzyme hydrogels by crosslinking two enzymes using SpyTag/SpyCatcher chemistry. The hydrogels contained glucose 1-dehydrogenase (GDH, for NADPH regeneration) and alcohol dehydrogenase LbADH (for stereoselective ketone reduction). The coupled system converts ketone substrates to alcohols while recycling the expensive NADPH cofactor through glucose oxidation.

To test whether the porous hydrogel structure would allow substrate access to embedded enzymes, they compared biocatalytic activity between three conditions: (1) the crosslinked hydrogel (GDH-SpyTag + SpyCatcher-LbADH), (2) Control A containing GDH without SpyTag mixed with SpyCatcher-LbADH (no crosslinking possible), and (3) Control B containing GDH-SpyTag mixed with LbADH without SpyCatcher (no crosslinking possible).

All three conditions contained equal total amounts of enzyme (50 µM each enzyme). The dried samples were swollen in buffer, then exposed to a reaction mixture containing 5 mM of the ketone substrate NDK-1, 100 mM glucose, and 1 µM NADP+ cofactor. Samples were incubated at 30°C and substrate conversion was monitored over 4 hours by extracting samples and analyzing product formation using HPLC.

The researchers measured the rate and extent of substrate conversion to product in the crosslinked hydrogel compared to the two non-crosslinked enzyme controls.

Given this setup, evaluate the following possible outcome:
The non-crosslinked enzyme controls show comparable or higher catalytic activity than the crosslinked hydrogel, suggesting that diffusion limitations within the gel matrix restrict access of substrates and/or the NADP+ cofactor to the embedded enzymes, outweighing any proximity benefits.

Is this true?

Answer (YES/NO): YES